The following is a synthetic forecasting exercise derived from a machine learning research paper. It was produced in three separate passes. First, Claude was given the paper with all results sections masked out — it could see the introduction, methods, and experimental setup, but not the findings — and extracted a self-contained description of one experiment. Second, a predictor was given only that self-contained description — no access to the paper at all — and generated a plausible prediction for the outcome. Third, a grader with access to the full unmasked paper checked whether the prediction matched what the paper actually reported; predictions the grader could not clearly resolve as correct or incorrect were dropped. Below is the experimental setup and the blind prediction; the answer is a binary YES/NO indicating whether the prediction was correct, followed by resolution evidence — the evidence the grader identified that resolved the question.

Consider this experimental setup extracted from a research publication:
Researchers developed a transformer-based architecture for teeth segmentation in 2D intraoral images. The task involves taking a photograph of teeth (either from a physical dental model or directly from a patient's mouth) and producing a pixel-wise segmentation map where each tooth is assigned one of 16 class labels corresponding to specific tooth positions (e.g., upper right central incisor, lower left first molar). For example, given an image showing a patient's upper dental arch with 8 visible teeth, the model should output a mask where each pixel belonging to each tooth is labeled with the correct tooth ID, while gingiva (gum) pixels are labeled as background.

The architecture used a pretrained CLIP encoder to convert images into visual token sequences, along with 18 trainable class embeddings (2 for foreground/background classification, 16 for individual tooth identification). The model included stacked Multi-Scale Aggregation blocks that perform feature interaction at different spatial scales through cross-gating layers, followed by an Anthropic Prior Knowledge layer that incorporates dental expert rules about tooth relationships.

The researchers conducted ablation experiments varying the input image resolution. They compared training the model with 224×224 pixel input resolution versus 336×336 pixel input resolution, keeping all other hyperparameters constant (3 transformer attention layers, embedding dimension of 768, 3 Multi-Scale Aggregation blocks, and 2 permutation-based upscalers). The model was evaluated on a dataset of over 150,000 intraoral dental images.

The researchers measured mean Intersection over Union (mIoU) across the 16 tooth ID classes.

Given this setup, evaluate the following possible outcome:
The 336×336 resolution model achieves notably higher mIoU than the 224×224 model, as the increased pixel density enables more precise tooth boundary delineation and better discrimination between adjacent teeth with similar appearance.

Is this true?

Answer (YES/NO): YES